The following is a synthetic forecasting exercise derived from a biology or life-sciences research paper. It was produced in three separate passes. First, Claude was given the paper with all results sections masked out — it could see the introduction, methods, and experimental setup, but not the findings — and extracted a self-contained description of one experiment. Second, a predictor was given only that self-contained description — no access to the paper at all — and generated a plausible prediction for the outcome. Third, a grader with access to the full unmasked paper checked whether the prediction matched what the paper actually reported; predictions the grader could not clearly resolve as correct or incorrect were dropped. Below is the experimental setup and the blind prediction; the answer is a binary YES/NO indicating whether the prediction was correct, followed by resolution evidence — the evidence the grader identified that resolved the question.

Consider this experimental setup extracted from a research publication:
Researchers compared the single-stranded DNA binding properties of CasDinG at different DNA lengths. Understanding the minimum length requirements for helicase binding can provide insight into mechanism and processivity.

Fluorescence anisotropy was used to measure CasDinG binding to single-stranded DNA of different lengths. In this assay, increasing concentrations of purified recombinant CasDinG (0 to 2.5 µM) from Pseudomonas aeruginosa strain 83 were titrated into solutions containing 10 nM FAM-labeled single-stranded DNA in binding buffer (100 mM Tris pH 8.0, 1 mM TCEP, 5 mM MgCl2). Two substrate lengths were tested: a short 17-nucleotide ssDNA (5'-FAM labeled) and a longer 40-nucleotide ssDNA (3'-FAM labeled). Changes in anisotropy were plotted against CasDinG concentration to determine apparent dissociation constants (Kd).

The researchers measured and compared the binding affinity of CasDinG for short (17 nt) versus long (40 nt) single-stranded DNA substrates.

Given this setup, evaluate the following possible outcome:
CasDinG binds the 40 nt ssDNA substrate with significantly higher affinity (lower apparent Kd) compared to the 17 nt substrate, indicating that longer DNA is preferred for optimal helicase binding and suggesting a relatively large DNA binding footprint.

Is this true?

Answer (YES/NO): YES